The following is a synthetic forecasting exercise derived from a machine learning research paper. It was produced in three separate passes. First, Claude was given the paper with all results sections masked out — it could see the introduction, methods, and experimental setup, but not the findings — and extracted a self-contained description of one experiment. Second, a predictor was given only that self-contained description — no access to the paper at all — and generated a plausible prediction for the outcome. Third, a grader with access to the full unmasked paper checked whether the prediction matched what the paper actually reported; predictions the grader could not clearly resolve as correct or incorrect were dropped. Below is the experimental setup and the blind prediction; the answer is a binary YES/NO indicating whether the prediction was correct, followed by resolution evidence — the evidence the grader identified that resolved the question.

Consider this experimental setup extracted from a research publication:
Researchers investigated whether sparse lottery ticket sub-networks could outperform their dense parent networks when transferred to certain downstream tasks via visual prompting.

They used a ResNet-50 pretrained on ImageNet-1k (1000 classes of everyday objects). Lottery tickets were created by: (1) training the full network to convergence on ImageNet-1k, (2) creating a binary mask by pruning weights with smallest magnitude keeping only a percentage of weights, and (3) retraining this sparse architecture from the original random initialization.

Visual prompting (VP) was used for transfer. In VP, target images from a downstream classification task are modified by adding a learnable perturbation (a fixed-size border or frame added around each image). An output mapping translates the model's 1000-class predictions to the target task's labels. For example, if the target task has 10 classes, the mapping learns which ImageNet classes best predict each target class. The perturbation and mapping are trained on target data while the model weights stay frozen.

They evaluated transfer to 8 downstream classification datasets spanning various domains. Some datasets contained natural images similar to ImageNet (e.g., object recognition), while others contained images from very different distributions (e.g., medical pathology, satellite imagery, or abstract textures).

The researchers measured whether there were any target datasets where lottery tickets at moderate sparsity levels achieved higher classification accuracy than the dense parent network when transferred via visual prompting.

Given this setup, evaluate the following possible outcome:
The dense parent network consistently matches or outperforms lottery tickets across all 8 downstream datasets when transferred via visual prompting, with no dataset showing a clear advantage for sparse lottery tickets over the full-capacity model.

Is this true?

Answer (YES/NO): NO